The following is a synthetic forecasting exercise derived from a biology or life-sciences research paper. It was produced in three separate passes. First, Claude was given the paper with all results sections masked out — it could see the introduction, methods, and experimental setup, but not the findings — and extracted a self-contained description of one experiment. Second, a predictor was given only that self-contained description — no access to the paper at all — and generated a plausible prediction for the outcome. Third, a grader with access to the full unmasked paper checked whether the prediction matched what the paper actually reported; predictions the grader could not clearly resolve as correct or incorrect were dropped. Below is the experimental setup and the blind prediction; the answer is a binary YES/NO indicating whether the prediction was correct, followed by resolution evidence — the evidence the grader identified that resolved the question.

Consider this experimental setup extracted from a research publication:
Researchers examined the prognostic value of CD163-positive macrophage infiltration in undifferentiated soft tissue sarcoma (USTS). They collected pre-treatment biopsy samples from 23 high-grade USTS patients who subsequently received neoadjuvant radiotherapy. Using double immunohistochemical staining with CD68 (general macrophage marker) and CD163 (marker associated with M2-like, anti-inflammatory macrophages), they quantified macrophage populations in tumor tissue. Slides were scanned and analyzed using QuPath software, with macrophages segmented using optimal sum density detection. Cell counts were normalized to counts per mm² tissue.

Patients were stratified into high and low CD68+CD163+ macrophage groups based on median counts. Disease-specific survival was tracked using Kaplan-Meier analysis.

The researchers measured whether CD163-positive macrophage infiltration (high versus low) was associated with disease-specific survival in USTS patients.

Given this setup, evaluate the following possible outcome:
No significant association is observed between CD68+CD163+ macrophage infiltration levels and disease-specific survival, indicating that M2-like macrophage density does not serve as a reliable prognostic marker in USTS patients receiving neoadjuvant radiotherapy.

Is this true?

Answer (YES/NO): NO